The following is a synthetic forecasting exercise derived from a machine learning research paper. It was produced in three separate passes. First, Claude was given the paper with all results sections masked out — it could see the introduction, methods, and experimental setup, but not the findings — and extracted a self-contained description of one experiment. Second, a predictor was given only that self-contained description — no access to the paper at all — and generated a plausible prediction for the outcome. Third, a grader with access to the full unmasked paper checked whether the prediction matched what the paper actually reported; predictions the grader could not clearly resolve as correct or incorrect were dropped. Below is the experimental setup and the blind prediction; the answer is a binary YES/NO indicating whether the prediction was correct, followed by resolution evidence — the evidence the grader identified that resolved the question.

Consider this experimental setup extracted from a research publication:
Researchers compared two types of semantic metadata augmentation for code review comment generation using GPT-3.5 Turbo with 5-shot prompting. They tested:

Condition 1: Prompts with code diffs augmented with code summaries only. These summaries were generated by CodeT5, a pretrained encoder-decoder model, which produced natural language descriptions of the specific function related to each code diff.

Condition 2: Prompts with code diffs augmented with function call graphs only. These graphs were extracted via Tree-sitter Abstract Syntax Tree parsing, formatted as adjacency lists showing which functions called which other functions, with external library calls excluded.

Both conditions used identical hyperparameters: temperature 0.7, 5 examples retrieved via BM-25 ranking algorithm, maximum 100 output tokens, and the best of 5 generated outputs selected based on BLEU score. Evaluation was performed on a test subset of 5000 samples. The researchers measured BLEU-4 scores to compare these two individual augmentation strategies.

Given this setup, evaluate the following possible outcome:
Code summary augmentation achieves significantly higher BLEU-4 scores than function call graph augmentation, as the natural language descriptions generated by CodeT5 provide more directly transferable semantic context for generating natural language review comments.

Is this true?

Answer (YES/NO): NO